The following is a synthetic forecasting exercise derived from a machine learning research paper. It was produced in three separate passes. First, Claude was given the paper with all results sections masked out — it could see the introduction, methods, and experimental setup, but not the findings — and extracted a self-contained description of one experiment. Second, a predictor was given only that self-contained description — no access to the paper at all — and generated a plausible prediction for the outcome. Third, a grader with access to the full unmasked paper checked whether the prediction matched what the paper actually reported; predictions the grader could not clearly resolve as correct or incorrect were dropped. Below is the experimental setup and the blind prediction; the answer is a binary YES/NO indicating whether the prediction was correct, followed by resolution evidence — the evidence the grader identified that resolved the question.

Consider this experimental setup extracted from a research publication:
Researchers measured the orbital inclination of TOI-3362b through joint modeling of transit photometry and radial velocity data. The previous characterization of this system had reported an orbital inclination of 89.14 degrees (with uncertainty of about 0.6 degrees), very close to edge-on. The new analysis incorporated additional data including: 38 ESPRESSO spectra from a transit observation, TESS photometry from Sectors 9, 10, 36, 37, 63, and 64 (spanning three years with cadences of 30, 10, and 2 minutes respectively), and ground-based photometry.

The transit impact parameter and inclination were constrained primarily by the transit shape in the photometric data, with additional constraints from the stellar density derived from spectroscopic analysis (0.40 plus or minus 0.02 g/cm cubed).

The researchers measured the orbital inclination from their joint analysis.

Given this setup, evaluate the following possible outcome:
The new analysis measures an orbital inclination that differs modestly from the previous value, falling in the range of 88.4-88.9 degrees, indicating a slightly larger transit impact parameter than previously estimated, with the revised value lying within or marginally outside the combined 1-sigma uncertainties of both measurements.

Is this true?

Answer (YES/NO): NO